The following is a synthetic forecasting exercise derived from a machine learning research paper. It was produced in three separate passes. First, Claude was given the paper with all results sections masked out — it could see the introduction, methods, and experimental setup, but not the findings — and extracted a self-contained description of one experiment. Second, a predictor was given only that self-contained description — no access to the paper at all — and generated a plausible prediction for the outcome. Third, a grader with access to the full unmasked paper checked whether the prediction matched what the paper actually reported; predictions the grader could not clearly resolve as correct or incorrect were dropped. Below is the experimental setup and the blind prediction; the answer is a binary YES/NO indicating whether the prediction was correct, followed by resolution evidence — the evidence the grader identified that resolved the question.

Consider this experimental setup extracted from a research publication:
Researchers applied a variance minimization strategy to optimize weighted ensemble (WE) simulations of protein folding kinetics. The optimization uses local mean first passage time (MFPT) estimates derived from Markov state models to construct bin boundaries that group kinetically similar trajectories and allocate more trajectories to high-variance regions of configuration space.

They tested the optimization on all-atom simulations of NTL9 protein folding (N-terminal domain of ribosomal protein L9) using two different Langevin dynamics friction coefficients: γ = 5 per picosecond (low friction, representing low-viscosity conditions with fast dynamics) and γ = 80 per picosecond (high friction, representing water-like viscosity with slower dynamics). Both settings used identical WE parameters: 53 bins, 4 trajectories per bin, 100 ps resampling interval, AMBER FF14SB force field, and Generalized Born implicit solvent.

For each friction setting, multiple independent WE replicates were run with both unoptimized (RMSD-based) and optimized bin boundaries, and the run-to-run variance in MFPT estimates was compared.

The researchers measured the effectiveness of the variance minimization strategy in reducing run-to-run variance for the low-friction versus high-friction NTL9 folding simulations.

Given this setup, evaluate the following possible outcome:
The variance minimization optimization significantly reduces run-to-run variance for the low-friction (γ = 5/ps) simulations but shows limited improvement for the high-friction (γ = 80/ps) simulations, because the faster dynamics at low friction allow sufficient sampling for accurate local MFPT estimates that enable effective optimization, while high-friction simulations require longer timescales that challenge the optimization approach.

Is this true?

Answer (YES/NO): NO